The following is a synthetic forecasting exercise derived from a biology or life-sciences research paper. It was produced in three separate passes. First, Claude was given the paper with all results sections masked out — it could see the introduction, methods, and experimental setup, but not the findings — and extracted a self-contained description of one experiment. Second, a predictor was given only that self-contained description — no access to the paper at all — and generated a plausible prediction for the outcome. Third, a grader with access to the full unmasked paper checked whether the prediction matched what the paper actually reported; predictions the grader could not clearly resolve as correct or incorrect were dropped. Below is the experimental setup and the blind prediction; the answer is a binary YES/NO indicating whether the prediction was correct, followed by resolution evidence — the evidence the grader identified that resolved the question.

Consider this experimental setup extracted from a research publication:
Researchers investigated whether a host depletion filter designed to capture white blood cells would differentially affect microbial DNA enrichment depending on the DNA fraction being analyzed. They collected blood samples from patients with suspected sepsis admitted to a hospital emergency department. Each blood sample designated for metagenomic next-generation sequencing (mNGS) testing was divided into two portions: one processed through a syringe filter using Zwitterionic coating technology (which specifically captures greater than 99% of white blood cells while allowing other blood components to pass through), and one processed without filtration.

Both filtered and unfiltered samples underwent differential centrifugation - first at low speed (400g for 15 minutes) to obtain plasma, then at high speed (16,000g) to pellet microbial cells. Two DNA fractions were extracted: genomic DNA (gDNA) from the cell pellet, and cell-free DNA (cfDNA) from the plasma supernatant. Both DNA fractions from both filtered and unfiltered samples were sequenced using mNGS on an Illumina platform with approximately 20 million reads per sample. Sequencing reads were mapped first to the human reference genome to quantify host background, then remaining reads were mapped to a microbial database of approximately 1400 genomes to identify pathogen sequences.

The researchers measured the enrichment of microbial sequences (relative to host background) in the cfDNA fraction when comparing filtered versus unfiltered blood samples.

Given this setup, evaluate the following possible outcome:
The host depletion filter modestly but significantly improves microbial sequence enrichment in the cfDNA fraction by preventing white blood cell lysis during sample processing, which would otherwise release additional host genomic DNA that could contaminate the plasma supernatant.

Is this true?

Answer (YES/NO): NO